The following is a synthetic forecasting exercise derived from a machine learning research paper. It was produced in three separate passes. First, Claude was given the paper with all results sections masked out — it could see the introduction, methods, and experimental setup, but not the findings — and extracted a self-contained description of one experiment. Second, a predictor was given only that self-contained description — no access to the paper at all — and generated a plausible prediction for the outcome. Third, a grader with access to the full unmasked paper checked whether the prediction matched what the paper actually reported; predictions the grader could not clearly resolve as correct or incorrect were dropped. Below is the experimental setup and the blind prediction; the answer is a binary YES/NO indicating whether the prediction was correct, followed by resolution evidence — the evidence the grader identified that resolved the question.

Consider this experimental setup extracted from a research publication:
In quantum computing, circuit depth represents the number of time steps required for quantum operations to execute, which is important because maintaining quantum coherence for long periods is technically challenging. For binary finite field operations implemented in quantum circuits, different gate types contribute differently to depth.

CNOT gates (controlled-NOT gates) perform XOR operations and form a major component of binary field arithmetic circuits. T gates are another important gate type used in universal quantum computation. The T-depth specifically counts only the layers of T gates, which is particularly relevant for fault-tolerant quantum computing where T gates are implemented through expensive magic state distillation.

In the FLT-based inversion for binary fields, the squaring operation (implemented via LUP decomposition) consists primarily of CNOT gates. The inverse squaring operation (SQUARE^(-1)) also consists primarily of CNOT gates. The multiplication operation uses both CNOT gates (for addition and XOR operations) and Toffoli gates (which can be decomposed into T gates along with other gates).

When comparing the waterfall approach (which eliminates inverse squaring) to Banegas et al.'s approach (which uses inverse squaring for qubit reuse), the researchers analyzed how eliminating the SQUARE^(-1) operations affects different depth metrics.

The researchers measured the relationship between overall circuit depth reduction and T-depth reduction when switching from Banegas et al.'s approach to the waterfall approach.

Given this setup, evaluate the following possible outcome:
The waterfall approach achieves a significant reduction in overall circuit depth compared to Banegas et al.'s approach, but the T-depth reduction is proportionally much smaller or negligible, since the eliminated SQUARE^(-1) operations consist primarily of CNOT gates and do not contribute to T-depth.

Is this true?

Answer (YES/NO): YES